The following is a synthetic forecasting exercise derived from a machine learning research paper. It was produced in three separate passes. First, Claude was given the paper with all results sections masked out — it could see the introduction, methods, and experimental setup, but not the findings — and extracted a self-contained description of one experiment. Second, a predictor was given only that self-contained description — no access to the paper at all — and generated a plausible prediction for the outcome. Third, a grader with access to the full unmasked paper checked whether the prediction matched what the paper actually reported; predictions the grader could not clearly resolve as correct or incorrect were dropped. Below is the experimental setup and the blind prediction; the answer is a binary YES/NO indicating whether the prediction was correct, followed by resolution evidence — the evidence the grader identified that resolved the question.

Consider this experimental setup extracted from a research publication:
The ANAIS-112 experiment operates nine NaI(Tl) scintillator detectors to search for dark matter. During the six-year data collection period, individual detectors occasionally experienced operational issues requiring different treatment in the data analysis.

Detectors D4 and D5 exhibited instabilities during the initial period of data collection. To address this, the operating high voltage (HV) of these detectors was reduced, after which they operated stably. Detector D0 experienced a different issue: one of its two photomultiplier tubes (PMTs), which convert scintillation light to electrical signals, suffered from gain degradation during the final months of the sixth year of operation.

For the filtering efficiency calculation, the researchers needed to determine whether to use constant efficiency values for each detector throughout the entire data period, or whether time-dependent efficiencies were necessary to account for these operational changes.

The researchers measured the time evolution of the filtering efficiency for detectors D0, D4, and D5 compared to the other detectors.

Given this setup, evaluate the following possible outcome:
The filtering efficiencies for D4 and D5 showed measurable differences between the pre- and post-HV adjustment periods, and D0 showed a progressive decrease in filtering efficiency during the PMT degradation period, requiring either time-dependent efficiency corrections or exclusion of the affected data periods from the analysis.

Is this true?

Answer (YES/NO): NO